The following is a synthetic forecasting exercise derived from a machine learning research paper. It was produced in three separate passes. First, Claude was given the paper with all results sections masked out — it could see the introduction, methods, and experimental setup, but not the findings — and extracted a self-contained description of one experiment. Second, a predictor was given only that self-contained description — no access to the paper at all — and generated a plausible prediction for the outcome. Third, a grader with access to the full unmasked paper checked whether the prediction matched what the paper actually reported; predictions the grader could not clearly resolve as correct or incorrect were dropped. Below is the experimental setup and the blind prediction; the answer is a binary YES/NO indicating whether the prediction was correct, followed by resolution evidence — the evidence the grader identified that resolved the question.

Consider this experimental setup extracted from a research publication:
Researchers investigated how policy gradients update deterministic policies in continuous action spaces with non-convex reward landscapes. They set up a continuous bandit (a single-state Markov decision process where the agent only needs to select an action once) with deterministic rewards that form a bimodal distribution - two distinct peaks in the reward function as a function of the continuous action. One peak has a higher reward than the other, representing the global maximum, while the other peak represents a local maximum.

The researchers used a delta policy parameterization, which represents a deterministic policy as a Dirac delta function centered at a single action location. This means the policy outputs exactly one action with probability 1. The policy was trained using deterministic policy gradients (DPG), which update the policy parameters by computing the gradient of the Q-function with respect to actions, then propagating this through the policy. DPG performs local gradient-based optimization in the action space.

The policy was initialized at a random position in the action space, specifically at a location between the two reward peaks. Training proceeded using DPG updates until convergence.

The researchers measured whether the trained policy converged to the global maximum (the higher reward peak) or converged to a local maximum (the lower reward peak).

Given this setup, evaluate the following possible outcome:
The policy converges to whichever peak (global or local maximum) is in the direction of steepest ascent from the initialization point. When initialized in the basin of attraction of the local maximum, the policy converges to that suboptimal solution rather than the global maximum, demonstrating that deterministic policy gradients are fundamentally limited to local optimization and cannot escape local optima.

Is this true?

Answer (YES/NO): YES